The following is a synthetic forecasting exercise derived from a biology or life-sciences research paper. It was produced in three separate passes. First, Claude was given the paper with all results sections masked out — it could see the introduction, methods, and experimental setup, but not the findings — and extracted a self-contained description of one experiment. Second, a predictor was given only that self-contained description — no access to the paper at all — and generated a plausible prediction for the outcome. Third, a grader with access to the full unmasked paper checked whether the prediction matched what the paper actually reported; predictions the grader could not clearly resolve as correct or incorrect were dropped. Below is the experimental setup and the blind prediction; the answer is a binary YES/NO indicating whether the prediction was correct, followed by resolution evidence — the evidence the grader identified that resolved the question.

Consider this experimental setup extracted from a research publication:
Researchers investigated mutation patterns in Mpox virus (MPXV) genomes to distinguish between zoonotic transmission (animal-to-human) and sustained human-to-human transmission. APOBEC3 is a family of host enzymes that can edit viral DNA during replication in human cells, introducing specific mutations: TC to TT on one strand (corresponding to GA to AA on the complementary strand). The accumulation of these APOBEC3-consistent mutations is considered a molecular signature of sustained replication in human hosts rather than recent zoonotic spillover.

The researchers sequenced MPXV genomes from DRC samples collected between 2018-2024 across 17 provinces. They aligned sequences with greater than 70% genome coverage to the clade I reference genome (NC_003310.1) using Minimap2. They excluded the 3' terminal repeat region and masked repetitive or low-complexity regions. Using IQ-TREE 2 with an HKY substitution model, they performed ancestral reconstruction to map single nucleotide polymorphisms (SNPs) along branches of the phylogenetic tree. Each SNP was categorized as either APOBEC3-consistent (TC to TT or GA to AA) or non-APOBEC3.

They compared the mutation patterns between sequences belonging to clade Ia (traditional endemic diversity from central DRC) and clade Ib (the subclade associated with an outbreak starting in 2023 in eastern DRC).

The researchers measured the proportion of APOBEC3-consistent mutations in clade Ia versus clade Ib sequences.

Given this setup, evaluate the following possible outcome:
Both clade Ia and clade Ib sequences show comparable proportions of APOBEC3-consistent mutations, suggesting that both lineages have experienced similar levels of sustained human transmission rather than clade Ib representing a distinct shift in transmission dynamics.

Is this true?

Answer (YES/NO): NO